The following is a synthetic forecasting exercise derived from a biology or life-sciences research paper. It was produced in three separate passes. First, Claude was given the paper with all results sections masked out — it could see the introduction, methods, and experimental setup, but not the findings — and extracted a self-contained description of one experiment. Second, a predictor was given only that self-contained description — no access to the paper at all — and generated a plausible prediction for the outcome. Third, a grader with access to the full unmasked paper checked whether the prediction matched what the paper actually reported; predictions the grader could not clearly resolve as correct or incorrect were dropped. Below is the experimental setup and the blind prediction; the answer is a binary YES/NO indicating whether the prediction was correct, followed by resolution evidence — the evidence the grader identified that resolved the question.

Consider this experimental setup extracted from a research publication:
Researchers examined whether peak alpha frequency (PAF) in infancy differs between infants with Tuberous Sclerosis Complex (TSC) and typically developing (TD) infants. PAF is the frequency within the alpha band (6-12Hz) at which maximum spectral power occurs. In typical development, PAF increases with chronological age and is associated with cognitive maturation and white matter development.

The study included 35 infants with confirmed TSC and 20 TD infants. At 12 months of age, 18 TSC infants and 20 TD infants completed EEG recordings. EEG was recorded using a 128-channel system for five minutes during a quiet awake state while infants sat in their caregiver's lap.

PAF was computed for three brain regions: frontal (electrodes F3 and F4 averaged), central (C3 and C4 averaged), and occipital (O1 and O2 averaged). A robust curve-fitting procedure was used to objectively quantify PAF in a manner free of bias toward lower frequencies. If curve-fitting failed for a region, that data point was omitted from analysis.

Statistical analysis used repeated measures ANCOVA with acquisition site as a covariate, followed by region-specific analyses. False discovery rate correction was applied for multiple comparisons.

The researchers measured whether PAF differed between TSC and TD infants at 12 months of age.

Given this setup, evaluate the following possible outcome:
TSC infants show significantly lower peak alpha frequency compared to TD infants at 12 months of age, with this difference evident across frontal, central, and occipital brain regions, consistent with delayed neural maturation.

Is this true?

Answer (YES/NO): NO